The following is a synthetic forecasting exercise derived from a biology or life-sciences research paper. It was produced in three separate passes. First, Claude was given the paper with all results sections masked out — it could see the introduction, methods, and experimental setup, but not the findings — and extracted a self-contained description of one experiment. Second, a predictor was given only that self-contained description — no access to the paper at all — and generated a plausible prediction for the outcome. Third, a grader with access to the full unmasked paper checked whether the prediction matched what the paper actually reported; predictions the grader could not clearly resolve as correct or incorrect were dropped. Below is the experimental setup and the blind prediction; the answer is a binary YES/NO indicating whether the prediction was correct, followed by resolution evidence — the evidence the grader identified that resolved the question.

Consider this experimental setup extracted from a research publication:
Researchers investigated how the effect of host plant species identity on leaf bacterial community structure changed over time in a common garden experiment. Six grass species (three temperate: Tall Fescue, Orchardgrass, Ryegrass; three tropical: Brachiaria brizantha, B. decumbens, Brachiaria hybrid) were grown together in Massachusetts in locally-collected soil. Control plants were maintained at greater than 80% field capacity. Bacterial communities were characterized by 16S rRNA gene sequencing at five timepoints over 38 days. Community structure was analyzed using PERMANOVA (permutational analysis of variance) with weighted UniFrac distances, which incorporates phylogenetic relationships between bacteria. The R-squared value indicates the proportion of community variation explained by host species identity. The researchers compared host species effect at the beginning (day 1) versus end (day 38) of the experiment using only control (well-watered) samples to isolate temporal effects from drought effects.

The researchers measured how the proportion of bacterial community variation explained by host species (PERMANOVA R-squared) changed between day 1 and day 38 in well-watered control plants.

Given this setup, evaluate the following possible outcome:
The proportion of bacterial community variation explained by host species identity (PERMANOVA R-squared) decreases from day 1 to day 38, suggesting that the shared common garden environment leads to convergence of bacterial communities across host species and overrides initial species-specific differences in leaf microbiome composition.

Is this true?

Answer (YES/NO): NO